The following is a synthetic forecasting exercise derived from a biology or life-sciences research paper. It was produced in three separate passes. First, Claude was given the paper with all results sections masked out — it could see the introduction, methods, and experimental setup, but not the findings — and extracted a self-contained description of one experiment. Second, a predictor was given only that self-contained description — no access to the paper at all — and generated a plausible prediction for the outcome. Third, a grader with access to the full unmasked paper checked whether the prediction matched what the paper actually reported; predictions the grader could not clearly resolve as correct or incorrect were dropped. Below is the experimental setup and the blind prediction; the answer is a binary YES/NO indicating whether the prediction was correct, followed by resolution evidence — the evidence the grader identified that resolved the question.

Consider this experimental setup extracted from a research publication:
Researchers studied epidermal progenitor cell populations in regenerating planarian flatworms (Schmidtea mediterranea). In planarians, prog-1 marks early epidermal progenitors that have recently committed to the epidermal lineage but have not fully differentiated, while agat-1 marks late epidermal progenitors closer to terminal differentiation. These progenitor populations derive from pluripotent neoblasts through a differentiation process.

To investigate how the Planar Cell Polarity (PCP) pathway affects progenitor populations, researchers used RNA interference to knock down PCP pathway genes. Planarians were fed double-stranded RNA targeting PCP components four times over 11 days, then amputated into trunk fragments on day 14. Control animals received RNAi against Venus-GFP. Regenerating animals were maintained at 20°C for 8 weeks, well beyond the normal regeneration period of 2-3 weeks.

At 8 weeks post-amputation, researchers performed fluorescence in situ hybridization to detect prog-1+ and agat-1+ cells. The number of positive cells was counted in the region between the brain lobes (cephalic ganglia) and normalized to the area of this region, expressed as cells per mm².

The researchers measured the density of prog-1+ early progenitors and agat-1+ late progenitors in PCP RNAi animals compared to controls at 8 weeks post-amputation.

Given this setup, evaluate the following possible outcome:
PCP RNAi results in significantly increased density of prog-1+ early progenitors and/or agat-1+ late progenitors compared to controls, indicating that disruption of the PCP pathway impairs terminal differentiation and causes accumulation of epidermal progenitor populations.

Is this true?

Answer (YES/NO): YES